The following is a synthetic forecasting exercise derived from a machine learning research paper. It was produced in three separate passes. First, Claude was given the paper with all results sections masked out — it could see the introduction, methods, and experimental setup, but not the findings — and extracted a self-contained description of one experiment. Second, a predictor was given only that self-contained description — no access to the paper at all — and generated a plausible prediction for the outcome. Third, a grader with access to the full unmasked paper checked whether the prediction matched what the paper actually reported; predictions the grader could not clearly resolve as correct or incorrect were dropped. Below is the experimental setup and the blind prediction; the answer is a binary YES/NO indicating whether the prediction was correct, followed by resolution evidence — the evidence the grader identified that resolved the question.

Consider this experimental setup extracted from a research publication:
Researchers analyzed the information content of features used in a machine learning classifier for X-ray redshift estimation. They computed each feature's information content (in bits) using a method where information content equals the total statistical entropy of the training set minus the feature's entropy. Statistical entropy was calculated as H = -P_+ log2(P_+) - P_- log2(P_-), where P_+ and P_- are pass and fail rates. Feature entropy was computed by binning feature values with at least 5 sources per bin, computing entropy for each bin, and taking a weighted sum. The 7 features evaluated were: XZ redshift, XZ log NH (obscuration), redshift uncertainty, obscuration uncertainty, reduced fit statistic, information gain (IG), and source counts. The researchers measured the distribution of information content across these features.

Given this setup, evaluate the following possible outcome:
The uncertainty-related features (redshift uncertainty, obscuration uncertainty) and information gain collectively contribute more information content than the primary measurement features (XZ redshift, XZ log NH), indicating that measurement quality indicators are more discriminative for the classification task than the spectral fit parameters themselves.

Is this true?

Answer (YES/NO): NO